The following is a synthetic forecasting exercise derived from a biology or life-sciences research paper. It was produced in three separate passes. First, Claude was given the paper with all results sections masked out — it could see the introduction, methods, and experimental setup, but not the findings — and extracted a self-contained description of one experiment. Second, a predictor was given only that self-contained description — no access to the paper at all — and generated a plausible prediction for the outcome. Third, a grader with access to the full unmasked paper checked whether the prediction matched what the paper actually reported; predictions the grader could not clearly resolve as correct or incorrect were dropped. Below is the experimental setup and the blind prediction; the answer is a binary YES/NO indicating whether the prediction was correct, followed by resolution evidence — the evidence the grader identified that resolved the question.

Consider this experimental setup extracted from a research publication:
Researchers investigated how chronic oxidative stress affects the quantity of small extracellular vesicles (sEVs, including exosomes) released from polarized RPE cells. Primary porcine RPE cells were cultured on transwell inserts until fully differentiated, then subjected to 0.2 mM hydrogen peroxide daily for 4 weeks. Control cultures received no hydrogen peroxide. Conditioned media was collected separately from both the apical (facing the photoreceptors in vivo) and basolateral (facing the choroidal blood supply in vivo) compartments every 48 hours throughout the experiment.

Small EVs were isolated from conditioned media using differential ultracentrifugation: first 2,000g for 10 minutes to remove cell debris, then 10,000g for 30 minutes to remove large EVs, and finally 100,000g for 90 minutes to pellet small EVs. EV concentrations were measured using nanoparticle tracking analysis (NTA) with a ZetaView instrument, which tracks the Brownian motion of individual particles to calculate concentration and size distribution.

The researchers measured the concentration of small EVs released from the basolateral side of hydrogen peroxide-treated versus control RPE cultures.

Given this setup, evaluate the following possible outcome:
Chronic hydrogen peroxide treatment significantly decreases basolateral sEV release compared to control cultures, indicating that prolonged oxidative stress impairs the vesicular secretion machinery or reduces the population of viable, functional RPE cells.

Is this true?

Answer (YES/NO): NO